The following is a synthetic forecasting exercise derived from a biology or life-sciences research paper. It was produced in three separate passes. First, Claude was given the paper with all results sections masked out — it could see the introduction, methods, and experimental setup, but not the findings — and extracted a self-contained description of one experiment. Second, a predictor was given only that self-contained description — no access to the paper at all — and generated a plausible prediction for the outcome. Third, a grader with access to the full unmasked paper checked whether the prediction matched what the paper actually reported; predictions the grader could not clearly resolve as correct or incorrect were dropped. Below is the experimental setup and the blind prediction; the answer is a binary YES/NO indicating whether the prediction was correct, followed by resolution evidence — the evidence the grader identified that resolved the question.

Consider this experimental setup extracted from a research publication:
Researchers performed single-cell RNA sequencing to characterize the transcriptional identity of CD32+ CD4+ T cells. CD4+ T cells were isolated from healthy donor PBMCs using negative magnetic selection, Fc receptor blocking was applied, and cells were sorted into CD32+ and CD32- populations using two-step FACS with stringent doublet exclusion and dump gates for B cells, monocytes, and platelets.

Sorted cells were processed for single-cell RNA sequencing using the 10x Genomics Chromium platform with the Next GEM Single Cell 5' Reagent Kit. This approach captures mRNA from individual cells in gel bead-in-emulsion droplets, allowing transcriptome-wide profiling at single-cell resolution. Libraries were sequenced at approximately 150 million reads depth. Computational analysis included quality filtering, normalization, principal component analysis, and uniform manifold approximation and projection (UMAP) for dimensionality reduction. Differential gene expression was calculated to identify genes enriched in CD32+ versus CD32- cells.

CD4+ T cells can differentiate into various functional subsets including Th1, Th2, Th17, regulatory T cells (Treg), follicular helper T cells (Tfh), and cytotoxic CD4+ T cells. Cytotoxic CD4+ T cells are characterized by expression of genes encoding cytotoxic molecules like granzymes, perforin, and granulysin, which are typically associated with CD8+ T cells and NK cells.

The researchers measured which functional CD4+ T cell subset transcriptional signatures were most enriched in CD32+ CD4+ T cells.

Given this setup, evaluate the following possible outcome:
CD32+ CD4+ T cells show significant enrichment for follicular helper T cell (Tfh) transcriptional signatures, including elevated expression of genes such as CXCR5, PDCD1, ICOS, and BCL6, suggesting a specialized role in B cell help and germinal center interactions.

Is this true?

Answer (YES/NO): NO